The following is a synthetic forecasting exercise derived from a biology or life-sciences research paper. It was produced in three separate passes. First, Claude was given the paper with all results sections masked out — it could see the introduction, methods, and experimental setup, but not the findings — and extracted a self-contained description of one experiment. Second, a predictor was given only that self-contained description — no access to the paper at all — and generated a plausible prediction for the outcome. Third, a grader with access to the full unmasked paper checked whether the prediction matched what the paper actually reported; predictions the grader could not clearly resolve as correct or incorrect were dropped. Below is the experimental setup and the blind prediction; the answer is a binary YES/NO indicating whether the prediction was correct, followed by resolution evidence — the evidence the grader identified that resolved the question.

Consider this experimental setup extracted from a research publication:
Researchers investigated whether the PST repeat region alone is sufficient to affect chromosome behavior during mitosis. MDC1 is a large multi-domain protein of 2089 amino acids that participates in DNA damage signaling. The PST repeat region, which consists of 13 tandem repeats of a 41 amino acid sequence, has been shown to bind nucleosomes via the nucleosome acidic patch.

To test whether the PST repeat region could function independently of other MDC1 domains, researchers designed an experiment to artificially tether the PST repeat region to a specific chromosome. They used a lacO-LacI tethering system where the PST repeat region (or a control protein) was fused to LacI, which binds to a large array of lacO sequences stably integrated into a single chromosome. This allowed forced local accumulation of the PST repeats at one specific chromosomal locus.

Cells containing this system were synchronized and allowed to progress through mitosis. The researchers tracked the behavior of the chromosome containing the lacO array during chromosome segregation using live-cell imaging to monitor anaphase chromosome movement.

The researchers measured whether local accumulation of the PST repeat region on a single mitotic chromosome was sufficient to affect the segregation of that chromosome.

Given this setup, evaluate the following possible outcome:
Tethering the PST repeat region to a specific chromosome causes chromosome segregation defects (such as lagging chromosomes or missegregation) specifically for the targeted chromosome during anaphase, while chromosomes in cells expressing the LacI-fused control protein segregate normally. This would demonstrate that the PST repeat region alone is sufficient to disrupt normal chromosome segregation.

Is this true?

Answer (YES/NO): NO